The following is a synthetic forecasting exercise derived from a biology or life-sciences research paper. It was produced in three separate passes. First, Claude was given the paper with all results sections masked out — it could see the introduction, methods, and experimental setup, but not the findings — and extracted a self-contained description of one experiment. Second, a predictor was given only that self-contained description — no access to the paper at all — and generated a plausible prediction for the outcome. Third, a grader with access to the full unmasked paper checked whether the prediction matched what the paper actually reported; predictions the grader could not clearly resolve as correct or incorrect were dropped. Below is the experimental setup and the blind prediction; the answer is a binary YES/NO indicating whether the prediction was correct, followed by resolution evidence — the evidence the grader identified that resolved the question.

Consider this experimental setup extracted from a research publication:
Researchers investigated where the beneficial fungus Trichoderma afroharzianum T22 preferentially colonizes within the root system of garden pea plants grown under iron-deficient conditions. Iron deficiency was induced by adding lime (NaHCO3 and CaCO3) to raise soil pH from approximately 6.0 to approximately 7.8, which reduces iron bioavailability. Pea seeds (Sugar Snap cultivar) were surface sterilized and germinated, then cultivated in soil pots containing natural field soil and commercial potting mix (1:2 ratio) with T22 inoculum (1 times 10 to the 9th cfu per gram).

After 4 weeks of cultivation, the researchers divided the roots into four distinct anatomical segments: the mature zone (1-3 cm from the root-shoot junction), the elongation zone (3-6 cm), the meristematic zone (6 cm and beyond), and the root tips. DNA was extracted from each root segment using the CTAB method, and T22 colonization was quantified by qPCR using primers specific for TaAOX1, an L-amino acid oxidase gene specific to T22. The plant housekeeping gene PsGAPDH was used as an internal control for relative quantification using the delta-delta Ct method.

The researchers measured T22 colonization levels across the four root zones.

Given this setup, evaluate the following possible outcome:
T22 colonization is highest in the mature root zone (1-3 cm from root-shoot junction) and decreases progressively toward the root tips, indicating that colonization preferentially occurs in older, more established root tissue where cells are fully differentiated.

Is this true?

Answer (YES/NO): NO